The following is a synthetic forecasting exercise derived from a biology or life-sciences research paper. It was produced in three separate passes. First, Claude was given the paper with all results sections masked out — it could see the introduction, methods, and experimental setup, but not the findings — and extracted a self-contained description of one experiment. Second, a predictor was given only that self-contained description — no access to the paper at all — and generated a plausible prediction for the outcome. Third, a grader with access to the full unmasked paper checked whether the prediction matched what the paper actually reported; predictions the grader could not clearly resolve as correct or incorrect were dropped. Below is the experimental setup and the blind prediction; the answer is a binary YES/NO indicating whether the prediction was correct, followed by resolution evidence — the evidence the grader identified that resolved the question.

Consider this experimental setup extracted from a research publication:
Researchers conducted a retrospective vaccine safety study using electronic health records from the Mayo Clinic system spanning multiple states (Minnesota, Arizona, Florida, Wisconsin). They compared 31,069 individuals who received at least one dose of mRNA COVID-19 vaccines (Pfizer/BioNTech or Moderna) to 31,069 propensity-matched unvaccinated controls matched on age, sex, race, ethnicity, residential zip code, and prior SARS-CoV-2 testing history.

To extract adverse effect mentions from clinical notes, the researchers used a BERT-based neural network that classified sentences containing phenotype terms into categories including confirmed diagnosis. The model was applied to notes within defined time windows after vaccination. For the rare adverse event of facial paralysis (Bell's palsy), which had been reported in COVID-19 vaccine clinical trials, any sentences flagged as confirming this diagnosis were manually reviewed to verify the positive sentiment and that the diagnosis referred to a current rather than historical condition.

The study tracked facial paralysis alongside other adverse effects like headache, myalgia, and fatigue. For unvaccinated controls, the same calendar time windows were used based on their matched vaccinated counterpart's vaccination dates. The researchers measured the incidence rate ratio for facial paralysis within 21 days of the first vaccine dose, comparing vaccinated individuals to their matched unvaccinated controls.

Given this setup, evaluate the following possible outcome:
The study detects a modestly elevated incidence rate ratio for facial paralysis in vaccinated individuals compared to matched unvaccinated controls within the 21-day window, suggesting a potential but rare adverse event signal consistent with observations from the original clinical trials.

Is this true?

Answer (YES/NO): NO